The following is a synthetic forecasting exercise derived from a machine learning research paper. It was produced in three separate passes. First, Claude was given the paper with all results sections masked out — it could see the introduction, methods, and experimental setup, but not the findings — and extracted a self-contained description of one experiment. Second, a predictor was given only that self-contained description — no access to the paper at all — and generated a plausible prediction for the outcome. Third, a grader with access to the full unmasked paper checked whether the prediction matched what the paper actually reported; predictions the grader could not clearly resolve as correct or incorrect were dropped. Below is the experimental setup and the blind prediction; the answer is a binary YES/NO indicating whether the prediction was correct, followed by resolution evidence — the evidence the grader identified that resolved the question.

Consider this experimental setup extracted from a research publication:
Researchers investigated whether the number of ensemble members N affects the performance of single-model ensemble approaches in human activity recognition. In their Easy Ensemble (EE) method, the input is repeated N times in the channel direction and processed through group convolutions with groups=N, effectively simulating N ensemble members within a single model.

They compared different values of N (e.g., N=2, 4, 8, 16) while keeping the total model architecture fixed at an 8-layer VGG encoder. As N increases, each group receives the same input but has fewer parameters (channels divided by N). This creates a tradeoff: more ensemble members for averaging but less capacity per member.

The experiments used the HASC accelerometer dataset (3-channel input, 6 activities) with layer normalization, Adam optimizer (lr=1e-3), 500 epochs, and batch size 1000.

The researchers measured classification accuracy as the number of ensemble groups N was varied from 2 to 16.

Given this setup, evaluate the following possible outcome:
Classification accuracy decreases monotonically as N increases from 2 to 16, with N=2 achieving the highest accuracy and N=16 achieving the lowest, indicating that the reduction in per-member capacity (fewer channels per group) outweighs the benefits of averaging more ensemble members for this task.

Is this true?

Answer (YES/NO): NO